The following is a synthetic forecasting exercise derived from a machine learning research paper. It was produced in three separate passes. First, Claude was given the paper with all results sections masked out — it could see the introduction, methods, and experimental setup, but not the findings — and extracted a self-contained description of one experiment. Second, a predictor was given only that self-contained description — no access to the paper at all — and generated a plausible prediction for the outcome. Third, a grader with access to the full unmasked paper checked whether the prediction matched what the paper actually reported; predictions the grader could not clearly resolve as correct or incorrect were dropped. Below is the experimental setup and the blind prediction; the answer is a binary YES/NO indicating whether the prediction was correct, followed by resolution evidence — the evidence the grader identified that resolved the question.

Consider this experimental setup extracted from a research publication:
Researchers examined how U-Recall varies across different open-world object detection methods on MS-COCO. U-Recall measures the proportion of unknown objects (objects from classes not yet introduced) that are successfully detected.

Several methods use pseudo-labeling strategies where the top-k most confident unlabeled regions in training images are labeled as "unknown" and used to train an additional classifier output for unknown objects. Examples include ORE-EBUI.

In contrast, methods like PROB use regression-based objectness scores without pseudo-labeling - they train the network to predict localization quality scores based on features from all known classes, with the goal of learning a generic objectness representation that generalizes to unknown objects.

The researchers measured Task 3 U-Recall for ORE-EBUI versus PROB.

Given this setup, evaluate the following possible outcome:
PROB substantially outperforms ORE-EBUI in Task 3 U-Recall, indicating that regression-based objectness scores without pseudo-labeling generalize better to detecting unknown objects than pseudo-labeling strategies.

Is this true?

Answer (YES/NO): YES